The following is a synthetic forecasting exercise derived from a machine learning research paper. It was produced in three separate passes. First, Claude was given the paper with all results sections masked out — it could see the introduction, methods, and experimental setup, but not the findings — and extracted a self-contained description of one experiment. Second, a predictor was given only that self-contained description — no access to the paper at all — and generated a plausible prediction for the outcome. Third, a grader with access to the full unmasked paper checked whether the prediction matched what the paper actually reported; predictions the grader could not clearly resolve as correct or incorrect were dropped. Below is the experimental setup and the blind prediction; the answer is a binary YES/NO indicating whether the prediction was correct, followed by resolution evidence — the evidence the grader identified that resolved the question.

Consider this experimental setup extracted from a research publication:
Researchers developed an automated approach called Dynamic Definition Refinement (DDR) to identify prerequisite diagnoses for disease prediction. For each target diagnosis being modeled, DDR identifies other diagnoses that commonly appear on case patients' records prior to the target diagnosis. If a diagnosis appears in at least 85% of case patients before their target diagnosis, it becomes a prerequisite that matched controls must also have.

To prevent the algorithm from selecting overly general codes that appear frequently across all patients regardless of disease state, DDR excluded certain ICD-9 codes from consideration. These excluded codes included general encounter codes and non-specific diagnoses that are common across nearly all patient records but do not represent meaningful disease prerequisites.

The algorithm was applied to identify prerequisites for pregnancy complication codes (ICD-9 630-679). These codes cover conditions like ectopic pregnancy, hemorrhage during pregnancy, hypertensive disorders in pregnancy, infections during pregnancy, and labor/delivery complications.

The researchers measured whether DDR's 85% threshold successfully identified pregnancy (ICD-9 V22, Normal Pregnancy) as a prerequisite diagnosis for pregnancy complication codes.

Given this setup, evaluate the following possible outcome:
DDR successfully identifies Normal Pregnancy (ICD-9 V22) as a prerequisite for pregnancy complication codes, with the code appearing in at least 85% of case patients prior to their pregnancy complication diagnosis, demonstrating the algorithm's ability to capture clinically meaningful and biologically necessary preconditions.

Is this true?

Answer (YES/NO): NO